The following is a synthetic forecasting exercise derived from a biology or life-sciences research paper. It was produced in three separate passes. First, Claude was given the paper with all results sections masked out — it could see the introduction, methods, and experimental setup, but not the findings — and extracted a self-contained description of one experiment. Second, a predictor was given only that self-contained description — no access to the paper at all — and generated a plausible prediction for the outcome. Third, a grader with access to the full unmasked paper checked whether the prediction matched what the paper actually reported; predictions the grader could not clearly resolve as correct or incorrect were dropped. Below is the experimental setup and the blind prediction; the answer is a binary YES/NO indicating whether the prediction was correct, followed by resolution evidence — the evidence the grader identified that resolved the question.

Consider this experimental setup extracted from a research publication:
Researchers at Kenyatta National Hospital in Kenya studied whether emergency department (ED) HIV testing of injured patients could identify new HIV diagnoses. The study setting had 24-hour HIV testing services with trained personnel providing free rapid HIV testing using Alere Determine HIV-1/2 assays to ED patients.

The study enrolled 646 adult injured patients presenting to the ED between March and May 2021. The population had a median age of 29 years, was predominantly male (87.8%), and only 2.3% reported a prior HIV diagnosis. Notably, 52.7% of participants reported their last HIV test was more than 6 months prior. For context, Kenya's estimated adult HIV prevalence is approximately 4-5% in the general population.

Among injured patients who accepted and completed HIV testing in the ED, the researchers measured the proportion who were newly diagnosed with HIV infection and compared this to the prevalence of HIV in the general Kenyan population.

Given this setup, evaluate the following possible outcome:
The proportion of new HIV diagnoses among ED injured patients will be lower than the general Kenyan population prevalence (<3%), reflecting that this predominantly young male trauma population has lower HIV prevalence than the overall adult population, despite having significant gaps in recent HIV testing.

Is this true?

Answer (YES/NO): NO